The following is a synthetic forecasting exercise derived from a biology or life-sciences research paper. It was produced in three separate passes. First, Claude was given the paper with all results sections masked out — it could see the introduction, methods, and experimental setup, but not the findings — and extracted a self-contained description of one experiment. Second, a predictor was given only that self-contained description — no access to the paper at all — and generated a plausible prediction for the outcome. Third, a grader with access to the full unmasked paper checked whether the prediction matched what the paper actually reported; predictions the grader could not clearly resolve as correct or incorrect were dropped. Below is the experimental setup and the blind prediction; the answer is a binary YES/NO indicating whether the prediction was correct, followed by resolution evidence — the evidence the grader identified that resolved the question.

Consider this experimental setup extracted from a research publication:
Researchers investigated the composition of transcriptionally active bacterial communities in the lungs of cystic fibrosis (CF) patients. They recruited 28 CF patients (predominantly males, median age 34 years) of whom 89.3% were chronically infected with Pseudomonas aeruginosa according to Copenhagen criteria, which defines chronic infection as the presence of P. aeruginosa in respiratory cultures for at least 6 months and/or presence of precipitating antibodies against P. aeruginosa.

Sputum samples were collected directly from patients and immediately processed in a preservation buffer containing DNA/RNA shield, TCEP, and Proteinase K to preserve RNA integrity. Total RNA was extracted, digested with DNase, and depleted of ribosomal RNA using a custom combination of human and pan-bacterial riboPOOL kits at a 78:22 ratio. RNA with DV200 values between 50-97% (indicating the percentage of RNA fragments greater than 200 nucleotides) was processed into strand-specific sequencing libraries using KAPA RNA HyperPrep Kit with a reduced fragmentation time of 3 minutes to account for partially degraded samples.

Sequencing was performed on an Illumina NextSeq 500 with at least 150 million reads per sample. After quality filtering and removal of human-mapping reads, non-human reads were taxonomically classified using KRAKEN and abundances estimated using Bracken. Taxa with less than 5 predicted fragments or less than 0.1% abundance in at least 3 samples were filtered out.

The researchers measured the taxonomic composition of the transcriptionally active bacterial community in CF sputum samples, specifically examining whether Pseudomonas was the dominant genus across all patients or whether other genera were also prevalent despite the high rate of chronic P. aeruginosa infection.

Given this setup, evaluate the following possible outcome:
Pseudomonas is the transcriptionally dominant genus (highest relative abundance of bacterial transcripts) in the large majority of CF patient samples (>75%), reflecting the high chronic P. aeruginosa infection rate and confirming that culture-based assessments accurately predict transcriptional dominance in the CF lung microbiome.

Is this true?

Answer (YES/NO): NO